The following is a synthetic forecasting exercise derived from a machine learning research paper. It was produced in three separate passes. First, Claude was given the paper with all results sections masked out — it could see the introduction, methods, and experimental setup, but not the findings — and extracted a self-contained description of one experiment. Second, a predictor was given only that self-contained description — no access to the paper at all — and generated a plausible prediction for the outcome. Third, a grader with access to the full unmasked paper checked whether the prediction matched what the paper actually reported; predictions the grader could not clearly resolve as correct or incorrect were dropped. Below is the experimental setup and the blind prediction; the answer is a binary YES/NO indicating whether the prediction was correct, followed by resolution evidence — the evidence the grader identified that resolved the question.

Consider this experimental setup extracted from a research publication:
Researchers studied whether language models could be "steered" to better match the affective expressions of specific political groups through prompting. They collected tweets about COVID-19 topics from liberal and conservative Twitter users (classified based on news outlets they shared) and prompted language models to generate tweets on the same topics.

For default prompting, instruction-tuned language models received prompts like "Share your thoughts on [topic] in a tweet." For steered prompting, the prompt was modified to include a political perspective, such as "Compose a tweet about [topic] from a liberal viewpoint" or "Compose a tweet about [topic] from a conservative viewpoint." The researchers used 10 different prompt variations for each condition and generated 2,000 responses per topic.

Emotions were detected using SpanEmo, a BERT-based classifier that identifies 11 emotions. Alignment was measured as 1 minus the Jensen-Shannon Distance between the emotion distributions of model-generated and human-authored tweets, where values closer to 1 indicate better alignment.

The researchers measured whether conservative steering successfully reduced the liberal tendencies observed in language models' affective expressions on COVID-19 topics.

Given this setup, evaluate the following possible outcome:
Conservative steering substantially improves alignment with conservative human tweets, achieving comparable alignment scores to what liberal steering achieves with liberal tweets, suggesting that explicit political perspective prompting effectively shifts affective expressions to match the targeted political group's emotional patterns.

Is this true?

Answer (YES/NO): NO